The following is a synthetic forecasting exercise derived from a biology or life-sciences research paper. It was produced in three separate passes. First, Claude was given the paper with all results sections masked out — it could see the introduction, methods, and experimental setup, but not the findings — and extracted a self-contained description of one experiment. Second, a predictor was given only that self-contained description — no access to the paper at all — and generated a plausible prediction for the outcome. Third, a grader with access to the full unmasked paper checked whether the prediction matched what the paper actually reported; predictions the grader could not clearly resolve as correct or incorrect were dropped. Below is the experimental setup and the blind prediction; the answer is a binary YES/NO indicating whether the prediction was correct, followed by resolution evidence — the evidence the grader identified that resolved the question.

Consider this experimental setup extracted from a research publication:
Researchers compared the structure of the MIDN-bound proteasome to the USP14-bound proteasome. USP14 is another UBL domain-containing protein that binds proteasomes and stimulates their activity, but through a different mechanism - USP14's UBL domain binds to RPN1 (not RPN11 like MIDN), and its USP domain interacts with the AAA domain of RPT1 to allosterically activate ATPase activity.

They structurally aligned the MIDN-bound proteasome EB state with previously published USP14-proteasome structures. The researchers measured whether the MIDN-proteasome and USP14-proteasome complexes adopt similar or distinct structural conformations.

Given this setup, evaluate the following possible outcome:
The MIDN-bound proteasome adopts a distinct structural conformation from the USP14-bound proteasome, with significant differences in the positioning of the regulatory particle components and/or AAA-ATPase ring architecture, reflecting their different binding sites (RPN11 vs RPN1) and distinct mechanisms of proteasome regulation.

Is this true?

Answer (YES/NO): YES